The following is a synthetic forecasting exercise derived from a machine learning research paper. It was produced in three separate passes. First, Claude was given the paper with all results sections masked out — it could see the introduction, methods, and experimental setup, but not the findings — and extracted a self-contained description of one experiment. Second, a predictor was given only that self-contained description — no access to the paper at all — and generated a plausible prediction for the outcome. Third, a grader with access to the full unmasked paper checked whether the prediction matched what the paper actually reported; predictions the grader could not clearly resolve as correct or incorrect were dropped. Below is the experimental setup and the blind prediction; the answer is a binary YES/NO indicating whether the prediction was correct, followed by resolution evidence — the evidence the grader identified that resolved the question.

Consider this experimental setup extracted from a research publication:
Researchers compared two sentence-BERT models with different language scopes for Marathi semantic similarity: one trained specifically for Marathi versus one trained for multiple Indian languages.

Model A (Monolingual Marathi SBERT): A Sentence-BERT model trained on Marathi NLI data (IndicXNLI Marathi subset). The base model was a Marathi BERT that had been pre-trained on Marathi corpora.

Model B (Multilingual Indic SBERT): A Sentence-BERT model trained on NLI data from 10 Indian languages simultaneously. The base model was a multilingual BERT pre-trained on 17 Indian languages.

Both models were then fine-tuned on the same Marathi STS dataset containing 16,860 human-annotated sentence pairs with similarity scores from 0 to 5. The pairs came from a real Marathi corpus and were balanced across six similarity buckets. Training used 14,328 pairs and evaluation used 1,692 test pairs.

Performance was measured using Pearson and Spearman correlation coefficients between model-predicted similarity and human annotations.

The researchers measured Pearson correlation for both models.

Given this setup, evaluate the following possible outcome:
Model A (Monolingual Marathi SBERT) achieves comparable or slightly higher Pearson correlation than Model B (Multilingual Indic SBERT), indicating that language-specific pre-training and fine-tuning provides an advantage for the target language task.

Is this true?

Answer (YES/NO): YES